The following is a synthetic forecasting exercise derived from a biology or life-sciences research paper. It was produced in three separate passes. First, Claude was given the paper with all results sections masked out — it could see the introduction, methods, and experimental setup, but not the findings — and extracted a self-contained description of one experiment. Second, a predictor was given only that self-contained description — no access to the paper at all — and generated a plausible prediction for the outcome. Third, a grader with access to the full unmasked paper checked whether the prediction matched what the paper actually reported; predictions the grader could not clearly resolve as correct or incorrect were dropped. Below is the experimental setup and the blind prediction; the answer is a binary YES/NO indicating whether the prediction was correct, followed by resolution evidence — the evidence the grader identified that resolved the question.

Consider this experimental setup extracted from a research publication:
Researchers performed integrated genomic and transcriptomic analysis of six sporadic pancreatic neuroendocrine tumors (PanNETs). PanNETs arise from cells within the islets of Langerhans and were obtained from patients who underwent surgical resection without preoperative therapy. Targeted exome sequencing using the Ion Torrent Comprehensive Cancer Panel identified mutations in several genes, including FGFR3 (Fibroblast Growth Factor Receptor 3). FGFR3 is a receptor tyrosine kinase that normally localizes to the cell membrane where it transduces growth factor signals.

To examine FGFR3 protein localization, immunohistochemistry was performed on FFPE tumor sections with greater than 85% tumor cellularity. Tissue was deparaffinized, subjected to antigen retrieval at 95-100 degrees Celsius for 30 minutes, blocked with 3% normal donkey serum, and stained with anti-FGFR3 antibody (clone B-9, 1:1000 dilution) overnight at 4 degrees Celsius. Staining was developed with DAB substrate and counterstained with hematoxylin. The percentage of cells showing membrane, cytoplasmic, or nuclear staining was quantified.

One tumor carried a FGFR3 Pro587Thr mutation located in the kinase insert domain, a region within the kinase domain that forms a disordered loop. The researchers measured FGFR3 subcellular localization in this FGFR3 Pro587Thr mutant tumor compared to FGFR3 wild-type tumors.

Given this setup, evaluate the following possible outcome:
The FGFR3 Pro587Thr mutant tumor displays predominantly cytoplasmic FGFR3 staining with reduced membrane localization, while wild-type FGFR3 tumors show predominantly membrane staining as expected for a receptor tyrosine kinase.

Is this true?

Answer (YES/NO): NO